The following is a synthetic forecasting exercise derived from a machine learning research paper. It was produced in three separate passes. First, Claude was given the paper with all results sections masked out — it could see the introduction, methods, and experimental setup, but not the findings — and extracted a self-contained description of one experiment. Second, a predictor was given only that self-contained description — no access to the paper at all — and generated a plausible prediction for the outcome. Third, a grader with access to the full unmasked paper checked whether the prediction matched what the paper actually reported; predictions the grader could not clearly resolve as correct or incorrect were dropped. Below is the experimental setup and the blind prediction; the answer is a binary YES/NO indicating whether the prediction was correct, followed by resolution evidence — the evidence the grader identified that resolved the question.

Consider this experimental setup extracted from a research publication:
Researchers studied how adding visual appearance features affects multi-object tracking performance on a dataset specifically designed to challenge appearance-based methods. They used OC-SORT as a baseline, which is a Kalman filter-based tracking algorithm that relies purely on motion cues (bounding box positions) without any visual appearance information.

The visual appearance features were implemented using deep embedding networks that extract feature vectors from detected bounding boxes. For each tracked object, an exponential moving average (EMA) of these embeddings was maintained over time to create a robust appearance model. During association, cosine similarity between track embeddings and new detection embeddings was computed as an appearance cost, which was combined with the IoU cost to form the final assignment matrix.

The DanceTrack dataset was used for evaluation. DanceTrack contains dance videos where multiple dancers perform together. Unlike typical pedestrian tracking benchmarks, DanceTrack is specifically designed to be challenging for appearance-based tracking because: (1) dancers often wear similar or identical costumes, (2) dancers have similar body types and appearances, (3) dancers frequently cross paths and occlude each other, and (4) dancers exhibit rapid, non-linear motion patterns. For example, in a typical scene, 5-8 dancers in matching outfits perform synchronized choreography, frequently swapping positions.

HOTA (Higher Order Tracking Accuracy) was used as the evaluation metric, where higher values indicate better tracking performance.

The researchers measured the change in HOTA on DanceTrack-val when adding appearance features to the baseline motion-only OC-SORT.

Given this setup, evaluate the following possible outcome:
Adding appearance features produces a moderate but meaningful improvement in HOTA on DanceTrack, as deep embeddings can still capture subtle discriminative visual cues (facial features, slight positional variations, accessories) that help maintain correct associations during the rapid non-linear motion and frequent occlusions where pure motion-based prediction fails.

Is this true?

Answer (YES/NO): YES